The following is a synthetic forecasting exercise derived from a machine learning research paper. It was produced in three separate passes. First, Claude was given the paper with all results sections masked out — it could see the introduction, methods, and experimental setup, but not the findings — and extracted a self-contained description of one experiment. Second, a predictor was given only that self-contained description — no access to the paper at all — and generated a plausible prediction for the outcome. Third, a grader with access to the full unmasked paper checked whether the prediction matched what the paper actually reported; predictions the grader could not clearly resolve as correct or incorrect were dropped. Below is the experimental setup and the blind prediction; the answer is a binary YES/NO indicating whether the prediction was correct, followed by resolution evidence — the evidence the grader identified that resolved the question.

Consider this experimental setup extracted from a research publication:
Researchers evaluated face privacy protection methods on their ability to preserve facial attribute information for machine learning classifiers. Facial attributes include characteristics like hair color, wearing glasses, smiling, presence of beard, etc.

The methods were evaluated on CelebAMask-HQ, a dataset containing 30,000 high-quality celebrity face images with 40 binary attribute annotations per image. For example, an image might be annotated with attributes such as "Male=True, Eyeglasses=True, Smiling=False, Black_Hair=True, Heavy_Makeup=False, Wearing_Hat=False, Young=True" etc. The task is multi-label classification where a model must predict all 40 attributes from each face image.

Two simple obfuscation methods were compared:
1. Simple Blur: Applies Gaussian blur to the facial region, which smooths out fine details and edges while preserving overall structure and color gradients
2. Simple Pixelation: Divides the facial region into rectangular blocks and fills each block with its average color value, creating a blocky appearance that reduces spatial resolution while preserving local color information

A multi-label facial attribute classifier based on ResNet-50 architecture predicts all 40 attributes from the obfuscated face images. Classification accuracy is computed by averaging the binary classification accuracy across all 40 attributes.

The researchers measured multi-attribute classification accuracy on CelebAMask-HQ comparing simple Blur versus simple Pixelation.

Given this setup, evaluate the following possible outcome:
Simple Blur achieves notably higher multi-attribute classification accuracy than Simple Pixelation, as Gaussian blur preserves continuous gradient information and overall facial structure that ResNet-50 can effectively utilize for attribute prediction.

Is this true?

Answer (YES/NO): NO